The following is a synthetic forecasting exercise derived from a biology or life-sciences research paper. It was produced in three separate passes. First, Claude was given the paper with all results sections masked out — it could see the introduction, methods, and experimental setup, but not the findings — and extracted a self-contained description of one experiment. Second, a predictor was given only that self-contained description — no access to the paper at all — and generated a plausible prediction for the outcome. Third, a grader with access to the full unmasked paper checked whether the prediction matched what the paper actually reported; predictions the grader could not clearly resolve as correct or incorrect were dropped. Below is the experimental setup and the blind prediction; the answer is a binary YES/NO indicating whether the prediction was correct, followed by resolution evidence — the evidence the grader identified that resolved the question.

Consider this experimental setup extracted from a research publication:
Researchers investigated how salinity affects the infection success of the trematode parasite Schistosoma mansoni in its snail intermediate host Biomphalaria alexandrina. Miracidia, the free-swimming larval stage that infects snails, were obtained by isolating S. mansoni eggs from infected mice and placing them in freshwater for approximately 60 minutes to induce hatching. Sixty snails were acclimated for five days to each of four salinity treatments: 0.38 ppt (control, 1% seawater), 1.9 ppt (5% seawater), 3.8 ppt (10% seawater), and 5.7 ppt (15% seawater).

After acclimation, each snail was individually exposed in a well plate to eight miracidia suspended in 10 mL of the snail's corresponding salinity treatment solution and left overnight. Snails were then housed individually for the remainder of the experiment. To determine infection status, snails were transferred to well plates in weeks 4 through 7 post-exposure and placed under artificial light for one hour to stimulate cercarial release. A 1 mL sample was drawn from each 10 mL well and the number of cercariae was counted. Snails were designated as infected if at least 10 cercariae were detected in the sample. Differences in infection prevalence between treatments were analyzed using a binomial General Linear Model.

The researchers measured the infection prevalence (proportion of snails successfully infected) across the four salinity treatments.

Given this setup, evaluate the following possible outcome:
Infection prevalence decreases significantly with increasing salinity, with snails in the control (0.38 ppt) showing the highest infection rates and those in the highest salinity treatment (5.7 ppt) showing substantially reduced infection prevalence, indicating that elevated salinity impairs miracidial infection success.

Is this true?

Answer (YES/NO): NO